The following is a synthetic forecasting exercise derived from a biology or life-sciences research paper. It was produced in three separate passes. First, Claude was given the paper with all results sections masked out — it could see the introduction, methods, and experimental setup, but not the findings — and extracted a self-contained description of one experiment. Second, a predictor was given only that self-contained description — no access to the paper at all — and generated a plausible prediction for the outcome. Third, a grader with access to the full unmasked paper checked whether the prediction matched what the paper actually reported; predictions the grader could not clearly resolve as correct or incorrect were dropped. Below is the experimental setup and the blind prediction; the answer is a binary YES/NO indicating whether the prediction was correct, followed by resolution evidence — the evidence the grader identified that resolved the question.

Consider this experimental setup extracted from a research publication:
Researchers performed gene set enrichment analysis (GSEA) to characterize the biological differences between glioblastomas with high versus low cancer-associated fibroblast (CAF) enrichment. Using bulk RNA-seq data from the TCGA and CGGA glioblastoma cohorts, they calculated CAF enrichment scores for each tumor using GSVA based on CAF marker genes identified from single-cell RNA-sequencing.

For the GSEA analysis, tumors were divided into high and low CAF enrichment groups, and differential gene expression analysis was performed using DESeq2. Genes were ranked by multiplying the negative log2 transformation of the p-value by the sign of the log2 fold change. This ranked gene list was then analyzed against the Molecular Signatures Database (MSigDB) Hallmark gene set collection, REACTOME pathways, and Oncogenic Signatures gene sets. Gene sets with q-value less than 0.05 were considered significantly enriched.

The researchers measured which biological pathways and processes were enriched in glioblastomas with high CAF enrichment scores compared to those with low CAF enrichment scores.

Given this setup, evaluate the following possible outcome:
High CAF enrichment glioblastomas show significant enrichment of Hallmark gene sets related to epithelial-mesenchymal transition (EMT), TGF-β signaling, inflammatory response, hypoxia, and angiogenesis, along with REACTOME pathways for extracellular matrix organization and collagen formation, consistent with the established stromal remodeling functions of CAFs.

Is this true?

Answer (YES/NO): NO